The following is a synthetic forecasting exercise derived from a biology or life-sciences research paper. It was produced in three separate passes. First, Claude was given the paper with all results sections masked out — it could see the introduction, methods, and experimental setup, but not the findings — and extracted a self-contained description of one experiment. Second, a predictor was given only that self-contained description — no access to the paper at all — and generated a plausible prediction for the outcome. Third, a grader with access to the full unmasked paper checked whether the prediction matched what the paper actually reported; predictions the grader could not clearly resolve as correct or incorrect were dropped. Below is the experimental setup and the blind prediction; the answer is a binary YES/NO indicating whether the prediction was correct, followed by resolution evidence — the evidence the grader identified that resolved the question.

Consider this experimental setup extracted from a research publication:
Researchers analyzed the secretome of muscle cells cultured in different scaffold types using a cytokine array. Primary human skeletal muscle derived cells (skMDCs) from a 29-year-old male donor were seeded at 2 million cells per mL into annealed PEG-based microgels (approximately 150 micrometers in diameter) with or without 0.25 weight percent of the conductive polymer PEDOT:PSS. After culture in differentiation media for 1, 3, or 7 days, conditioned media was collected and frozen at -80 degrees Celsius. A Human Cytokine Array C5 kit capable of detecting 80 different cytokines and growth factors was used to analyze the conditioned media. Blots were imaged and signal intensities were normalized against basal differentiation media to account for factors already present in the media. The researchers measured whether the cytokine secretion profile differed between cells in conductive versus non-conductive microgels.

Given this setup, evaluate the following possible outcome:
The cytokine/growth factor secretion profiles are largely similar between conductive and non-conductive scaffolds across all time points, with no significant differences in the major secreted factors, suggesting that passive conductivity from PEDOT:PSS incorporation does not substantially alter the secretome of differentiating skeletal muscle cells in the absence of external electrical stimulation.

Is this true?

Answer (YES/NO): NO